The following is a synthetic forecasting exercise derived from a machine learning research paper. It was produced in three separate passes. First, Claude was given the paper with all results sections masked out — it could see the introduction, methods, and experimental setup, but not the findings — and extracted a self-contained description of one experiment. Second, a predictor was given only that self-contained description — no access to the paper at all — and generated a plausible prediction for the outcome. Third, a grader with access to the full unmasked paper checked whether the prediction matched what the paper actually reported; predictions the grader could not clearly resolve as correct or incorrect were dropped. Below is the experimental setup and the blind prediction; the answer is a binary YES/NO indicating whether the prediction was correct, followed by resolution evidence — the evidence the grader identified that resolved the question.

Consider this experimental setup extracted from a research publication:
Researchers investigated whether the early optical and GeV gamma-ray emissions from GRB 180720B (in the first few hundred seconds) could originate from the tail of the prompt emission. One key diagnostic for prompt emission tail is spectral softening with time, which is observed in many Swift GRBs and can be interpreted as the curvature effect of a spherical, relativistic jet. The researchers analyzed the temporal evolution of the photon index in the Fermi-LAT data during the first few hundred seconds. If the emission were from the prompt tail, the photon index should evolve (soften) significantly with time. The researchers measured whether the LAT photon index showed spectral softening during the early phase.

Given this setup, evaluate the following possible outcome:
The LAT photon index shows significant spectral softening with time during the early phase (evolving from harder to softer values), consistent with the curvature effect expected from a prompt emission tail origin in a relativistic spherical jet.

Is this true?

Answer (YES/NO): NO